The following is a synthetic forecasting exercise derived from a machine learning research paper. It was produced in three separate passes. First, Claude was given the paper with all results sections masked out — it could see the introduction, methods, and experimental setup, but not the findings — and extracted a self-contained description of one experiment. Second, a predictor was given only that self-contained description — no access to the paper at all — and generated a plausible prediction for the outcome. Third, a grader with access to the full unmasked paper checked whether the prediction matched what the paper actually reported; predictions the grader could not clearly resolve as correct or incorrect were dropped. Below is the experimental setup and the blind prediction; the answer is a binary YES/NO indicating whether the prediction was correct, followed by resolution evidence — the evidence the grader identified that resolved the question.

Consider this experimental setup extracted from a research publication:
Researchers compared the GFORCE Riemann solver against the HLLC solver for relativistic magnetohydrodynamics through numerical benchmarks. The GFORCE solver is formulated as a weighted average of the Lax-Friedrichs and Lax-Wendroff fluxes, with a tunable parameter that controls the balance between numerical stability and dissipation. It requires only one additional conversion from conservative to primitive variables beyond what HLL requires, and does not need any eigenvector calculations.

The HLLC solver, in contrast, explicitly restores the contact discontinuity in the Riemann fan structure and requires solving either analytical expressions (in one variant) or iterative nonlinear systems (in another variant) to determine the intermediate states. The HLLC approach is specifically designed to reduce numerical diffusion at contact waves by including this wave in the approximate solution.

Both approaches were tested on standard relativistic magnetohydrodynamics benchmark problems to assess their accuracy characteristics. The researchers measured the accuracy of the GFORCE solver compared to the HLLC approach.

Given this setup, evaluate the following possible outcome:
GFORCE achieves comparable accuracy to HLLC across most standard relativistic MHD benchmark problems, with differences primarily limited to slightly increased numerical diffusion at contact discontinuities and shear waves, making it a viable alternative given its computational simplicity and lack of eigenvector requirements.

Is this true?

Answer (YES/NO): NO